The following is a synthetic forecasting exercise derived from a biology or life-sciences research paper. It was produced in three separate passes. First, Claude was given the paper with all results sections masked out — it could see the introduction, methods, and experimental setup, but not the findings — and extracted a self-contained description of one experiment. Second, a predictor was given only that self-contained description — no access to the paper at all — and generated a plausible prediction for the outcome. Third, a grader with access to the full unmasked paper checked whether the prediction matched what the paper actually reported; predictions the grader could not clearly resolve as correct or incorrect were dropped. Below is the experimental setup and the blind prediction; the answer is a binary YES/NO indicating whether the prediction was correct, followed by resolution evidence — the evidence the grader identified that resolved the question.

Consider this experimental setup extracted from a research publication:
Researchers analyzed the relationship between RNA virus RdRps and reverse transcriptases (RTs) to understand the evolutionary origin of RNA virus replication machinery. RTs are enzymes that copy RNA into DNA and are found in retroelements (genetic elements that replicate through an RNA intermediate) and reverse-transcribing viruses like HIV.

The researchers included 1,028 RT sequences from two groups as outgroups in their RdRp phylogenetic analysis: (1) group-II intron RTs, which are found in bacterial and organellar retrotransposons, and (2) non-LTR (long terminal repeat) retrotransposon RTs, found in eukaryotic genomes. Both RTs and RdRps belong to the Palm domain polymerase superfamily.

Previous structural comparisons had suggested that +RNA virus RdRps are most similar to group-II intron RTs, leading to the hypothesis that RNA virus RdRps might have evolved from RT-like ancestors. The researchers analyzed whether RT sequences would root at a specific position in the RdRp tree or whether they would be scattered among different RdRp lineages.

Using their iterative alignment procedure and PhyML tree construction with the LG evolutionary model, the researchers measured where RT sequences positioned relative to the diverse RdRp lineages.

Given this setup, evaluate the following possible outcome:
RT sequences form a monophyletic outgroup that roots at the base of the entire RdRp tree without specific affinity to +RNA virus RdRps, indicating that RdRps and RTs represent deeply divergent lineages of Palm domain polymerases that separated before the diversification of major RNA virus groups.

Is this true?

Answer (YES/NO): YES